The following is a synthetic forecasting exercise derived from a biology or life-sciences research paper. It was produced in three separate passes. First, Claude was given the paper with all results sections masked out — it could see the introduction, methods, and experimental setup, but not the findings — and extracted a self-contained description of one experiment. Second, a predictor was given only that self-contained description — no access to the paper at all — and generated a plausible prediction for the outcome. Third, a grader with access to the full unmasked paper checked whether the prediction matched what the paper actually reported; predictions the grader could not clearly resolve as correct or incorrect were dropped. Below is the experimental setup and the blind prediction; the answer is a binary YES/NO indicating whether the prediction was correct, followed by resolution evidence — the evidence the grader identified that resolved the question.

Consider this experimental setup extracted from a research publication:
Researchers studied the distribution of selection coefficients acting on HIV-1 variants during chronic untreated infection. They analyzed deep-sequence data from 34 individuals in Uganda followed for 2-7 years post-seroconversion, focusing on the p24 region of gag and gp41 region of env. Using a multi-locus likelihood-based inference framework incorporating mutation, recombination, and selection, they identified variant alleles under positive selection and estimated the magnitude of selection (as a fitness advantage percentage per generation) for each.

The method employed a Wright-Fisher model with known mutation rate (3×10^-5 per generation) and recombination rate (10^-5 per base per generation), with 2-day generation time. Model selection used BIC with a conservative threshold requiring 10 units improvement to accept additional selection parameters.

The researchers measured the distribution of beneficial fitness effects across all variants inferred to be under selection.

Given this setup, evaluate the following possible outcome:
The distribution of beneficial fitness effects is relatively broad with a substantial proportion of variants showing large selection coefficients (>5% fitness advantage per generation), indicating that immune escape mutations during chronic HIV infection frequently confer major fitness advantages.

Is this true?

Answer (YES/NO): NO